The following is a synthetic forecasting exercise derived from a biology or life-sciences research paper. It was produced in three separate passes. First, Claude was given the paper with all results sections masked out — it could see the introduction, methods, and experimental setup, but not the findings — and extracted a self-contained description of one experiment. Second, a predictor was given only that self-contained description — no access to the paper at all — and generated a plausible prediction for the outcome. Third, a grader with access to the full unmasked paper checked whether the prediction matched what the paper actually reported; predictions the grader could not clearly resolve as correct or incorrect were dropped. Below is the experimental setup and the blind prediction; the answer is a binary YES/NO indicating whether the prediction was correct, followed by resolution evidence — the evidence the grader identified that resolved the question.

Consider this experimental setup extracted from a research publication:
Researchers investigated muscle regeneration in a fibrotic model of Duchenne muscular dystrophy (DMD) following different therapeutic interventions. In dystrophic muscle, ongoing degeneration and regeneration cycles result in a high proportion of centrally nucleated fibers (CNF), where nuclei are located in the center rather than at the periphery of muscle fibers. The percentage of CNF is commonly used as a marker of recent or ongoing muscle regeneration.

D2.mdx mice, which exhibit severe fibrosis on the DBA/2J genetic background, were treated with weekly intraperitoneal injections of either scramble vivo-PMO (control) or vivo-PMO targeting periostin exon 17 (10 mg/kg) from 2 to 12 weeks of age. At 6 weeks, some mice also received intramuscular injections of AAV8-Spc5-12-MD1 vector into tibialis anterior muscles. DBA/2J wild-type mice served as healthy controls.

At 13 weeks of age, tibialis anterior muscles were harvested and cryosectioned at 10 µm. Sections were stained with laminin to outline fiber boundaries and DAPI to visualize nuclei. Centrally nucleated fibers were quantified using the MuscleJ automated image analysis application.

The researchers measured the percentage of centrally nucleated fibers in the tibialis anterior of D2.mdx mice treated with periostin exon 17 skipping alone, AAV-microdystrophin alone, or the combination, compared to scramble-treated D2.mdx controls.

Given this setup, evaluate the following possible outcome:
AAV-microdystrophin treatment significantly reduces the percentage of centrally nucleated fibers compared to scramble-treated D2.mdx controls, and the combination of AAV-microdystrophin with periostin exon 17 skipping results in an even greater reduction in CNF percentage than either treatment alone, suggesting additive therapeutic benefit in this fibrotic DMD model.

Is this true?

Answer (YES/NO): NO